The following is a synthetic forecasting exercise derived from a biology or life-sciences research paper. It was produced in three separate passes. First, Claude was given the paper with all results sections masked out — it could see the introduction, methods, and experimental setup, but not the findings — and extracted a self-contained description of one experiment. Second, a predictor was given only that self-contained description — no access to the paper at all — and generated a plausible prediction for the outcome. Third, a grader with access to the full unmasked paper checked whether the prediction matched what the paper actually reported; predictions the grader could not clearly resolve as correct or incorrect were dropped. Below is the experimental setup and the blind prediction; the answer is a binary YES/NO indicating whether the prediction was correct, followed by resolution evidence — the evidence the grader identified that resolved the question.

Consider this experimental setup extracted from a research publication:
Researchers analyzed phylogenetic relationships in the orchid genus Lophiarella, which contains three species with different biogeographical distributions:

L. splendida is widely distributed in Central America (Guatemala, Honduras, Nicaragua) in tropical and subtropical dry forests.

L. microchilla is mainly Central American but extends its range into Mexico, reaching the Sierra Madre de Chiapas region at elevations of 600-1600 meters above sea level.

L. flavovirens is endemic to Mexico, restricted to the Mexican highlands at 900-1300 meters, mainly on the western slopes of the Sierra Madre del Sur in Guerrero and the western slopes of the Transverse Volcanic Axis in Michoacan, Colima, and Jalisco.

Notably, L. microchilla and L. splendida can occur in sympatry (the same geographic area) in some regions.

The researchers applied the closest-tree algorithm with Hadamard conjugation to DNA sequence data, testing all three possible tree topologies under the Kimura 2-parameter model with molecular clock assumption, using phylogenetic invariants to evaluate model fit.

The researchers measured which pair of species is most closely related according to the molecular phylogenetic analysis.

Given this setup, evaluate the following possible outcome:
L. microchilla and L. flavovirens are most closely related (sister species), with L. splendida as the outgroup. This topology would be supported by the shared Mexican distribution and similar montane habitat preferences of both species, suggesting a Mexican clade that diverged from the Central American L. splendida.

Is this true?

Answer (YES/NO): YES